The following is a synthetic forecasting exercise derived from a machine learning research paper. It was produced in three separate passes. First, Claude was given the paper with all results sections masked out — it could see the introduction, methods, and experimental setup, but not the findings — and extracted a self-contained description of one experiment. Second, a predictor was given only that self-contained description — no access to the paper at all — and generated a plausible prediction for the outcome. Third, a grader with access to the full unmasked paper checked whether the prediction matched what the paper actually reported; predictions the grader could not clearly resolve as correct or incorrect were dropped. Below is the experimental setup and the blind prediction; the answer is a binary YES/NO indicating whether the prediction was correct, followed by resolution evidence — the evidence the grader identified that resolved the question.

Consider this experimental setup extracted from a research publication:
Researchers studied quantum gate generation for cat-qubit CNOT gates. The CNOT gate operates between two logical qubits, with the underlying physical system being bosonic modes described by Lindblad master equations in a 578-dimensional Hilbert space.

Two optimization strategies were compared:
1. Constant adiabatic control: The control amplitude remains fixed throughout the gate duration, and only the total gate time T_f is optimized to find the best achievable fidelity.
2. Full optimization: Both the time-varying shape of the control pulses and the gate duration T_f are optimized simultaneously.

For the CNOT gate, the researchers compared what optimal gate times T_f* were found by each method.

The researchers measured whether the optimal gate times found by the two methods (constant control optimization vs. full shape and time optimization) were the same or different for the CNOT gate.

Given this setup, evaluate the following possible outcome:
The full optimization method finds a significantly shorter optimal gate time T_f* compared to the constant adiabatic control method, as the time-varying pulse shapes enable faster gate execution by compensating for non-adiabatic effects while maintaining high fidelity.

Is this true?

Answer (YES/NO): YES